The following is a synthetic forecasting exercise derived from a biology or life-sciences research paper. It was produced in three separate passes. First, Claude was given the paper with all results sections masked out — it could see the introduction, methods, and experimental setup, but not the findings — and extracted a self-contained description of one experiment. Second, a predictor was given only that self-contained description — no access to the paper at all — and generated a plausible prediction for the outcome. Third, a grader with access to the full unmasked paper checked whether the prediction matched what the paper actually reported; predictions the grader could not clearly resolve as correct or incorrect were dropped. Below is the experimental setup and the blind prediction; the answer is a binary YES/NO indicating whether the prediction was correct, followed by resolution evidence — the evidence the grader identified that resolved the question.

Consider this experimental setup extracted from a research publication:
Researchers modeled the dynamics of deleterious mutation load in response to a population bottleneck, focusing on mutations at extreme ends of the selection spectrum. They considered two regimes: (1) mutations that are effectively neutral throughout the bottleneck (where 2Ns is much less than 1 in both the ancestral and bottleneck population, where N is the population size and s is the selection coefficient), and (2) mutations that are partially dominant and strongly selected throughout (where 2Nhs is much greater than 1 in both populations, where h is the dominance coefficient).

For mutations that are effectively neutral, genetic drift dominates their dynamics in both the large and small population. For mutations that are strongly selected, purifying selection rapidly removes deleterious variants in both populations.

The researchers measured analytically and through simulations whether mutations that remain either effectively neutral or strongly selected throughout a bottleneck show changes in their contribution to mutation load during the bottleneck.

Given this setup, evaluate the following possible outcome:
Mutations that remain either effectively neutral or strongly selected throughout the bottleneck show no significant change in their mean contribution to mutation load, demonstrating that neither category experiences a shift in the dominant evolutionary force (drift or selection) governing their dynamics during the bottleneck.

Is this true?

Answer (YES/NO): YES